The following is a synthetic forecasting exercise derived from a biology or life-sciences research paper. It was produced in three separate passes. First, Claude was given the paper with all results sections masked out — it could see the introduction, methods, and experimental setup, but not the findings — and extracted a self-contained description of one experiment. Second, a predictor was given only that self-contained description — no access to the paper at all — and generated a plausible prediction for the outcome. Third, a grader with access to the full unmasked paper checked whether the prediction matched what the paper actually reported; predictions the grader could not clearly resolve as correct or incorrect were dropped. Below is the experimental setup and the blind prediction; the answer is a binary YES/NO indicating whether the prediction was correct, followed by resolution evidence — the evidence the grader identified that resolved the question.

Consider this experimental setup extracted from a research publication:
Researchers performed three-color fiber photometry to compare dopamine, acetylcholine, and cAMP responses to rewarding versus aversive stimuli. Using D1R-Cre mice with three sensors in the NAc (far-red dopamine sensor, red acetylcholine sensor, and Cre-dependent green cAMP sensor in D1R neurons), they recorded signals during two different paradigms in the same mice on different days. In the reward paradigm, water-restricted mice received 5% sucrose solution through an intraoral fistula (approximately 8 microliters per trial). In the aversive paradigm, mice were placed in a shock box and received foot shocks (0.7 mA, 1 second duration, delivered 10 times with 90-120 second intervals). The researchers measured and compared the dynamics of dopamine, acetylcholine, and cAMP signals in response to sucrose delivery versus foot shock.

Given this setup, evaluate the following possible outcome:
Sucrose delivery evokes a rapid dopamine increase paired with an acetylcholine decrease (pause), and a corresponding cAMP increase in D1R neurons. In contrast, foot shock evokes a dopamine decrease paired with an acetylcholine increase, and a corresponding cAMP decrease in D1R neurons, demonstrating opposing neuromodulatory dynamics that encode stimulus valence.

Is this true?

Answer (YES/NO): YES